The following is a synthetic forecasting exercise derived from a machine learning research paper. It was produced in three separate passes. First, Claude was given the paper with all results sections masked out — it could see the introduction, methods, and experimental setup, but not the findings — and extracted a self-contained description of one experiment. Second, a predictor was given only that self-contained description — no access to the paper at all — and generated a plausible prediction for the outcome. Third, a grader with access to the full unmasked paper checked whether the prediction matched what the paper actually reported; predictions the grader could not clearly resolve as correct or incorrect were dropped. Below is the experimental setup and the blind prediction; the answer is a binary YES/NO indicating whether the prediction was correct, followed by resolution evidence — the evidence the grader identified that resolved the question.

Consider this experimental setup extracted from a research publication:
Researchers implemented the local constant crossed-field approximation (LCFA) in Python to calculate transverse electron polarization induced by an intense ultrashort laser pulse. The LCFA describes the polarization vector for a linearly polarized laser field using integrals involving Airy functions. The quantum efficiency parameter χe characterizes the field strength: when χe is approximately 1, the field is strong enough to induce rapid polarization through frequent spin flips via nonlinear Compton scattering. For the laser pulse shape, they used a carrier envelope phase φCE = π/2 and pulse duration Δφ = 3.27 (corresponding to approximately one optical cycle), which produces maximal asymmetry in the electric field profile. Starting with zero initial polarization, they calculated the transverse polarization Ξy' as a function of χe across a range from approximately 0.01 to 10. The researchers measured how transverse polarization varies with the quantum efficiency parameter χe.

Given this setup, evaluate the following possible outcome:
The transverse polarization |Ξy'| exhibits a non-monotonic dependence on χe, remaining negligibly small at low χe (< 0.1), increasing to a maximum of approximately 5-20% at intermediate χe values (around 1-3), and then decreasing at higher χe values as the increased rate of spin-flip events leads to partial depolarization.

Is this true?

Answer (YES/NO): NO